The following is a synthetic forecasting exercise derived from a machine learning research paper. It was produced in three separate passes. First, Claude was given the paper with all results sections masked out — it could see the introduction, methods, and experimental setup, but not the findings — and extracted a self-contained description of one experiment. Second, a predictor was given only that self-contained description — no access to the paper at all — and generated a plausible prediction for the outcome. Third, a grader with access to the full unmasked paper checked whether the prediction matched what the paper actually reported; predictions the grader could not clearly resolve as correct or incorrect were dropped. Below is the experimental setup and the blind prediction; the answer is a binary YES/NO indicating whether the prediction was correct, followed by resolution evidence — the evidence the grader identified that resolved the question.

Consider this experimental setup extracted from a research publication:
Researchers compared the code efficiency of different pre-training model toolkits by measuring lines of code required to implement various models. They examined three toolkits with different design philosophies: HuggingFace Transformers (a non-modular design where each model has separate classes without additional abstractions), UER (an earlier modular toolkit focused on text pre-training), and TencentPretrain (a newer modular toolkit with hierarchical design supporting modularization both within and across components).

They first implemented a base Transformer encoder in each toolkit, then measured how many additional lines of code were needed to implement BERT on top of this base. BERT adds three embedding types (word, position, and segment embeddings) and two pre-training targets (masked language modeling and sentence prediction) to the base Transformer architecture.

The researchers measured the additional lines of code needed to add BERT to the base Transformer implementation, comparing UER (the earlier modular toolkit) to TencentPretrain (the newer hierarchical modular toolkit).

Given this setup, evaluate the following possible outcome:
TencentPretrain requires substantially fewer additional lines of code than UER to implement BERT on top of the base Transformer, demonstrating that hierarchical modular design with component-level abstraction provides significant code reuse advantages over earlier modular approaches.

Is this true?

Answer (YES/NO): NO